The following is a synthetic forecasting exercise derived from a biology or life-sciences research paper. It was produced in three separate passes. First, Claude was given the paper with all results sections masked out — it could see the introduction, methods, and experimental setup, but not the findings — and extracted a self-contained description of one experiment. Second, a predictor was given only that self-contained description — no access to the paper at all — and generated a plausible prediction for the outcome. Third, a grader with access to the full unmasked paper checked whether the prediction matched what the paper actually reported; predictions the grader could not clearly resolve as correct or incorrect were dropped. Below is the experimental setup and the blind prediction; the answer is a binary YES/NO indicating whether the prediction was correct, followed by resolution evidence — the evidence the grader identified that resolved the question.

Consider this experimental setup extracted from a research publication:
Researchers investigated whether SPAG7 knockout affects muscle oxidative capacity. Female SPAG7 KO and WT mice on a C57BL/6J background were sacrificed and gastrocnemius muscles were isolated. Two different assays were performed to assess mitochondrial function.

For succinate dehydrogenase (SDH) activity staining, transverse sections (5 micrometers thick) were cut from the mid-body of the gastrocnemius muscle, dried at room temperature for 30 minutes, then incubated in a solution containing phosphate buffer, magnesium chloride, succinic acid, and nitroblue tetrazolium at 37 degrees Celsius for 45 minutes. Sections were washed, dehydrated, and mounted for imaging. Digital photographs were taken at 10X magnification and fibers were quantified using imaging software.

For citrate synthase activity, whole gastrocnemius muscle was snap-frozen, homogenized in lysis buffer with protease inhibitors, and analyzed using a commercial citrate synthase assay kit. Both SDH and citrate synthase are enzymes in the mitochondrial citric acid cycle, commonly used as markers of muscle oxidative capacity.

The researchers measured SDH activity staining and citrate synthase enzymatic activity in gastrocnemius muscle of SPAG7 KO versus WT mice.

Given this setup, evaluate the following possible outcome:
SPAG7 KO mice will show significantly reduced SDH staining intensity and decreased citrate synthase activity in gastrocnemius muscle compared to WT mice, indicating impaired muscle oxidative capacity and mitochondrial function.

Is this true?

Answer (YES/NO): YES